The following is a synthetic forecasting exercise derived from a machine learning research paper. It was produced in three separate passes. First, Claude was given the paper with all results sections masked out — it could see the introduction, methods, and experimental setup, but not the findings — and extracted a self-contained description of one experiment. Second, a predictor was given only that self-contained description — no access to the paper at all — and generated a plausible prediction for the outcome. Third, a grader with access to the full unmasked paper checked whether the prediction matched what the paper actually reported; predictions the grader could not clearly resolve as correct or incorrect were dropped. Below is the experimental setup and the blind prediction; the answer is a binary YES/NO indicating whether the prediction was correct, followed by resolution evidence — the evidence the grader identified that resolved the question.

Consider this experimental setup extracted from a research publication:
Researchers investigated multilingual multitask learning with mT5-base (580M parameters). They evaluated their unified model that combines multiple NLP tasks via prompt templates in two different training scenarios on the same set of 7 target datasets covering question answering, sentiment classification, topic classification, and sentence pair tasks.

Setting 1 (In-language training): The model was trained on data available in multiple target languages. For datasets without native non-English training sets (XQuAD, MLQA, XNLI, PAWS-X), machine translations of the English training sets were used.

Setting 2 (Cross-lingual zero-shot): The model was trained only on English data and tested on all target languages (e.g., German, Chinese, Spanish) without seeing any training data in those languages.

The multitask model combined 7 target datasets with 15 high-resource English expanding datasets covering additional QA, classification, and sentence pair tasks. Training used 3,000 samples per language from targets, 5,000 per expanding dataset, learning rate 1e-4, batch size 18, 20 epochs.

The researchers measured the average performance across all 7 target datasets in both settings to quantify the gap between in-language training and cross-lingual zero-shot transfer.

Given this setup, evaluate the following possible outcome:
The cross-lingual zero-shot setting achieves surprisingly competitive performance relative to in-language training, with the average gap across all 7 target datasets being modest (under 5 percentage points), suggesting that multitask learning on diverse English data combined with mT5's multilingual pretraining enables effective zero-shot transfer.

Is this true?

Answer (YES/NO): NO